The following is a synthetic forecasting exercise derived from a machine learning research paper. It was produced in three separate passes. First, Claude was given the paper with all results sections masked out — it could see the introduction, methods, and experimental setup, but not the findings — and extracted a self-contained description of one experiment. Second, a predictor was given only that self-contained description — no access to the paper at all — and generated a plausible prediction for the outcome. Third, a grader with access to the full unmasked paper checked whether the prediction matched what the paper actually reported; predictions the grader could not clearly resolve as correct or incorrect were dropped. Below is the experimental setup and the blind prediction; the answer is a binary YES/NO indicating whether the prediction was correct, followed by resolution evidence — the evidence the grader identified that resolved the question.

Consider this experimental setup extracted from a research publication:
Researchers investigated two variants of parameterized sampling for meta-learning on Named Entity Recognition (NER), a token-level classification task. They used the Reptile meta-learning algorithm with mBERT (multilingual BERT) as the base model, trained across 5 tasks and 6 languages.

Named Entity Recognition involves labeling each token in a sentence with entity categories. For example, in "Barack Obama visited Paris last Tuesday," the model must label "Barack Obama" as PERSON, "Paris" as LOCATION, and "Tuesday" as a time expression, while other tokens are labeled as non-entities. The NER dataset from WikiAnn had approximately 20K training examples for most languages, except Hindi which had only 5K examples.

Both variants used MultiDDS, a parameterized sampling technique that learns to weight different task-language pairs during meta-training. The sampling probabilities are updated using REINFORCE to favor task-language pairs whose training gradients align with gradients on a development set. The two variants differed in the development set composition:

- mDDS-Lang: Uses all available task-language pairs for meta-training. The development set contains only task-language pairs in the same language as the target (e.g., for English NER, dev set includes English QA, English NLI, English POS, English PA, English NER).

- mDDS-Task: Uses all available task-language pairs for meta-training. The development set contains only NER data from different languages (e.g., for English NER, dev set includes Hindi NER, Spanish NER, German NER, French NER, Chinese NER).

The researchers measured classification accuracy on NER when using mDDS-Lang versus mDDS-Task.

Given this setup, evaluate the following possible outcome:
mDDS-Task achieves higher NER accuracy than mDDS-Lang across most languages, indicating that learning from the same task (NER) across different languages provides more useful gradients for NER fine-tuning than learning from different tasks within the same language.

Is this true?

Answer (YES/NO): NO